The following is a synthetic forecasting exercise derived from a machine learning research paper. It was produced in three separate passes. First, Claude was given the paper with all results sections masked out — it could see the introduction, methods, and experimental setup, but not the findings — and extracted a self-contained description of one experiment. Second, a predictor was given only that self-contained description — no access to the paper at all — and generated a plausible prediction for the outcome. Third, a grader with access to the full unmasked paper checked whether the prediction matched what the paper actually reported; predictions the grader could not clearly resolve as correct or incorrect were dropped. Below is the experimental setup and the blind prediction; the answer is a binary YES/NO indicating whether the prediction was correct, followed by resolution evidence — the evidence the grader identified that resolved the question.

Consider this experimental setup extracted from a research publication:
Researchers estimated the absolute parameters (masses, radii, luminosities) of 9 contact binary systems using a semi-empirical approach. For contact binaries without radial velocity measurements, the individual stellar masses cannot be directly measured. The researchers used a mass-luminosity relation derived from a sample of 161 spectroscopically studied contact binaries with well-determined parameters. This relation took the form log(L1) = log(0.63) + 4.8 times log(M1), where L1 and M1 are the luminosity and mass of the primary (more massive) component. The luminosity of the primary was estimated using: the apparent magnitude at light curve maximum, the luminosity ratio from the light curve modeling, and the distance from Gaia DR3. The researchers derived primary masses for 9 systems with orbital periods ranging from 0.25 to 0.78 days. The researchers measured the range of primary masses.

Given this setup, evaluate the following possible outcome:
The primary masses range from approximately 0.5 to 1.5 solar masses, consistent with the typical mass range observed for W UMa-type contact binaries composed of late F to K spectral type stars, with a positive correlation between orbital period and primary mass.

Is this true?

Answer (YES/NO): NO